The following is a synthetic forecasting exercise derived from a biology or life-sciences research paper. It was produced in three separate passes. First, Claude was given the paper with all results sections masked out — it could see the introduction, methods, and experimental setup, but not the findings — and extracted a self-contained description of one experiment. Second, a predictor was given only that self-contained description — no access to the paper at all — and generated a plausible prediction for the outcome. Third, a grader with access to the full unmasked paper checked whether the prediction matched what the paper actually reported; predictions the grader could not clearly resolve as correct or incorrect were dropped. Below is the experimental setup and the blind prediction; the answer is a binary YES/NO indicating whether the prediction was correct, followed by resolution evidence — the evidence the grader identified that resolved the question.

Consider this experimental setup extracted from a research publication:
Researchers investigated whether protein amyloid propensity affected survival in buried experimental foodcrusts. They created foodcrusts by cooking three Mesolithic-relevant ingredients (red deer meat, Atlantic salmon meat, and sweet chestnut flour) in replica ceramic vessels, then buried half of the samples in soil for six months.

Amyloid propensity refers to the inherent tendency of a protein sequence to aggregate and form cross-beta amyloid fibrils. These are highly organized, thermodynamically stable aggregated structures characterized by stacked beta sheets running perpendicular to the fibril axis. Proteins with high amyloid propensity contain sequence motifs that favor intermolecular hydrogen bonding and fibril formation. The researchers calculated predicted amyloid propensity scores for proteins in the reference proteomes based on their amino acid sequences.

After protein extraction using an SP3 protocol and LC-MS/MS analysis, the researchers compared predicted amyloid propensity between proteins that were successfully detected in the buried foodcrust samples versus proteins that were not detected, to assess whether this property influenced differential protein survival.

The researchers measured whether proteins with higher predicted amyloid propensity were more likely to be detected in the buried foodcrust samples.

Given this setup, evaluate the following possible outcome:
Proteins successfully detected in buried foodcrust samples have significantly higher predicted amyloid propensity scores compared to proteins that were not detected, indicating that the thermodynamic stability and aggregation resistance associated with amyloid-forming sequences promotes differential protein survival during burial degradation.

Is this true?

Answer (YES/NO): NO